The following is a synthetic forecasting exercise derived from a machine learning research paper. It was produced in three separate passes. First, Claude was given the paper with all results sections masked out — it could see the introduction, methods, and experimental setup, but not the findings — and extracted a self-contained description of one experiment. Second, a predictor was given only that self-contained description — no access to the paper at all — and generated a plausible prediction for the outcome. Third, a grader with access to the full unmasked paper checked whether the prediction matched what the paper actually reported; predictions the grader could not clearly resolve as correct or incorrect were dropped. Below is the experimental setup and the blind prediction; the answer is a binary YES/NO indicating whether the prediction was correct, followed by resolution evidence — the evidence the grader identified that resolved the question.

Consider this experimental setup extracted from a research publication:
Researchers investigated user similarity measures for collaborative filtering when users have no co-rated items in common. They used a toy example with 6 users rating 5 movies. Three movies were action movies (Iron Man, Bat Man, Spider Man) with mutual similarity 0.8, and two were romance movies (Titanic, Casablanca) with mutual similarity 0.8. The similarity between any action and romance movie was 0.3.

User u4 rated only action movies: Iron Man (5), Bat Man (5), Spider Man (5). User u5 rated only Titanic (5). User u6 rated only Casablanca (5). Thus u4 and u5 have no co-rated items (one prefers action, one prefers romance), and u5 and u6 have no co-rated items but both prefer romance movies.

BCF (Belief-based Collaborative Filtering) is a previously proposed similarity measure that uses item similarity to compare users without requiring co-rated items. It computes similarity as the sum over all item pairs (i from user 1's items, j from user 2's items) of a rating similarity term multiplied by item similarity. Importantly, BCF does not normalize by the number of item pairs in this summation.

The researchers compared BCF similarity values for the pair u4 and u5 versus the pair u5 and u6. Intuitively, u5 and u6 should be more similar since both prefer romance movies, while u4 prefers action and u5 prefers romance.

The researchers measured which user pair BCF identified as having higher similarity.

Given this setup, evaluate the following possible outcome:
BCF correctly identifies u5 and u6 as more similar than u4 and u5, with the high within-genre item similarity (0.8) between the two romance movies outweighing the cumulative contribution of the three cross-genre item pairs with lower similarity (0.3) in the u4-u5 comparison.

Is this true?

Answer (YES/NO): NO